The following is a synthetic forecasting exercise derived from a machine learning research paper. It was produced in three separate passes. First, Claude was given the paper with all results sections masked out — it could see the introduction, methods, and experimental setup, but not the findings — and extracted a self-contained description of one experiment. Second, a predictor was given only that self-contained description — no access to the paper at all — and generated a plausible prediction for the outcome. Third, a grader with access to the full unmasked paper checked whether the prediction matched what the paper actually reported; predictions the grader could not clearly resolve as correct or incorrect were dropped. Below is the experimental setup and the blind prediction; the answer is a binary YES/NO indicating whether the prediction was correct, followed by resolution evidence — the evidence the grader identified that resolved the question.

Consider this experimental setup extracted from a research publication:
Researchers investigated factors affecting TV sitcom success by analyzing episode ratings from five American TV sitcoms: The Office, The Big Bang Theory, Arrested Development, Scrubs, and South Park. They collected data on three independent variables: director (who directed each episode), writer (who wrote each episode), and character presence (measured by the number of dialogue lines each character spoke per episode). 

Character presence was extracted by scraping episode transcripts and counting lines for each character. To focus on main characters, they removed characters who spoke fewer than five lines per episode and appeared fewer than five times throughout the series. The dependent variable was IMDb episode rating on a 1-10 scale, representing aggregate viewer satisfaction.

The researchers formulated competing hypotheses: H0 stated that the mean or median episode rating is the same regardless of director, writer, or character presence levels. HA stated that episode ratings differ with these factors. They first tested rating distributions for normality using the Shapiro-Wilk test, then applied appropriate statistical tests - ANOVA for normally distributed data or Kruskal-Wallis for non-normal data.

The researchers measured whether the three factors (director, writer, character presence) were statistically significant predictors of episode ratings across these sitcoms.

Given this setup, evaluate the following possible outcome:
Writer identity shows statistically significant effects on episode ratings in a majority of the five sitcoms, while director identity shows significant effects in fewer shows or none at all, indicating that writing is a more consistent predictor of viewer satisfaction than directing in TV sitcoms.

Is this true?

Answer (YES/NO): YES